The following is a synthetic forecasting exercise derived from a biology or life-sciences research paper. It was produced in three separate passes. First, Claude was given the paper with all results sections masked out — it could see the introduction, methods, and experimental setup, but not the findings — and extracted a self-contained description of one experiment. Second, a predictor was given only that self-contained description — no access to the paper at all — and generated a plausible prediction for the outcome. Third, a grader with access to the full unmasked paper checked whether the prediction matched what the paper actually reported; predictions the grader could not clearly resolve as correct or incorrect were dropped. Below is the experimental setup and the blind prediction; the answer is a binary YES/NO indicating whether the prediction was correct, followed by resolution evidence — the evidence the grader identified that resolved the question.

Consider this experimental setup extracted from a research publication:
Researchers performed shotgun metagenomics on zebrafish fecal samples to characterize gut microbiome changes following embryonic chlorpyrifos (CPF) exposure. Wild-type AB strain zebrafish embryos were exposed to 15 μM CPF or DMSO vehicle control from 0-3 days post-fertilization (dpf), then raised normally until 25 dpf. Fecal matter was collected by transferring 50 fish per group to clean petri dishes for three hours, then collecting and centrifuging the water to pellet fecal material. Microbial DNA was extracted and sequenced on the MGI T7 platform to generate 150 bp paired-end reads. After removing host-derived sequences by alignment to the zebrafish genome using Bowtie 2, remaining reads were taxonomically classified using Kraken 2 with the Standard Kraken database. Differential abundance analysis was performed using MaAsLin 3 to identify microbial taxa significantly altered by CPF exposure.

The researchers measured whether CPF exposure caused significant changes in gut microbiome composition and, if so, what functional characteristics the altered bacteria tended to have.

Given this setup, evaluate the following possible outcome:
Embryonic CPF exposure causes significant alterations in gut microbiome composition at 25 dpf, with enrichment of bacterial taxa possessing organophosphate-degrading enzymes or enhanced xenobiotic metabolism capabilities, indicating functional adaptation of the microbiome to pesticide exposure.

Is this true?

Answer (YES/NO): NO